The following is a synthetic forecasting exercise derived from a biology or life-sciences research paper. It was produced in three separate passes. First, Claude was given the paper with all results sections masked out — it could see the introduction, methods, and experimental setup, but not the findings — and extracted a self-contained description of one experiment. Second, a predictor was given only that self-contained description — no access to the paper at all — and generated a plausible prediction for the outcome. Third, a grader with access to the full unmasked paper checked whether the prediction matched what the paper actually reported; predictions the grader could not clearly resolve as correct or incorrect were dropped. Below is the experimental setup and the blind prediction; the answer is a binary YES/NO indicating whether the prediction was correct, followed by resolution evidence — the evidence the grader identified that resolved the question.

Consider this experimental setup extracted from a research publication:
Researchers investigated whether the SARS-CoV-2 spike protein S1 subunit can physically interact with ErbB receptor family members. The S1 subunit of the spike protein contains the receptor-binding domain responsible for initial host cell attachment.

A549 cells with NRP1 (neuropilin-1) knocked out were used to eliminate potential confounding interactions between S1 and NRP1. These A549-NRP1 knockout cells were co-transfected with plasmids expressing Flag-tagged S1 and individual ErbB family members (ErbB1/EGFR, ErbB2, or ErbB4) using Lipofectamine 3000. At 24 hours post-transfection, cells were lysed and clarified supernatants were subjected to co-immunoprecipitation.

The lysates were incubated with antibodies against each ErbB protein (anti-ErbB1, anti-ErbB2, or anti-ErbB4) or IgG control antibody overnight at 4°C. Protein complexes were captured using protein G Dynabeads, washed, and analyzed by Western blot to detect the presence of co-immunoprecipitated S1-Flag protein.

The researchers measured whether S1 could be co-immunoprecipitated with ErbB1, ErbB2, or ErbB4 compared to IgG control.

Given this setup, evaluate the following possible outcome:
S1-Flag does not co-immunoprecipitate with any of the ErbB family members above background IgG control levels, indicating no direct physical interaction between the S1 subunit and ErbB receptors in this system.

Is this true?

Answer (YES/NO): NO